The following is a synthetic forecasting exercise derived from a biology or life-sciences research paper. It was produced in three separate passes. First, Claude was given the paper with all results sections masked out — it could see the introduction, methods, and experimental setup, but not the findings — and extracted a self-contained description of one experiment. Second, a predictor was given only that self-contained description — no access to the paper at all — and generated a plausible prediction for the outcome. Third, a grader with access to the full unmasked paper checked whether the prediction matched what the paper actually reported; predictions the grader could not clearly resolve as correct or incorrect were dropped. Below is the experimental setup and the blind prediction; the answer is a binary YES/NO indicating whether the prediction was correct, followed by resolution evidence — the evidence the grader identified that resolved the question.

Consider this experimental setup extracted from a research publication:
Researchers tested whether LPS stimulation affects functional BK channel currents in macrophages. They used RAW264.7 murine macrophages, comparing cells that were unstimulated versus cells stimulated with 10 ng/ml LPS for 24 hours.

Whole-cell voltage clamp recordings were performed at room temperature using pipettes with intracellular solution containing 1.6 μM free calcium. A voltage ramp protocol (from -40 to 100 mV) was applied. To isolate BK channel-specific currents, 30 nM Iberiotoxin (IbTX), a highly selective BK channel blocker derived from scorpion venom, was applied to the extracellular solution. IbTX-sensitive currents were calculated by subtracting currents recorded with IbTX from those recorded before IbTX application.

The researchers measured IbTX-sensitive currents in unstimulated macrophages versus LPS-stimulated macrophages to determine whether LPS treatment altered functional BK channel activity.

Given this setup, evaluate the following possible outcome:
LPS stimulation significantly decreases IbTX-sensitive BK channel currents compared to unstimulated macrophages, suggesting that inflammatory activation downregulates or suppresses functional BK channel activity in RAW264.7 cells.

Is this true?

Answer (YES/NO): NO